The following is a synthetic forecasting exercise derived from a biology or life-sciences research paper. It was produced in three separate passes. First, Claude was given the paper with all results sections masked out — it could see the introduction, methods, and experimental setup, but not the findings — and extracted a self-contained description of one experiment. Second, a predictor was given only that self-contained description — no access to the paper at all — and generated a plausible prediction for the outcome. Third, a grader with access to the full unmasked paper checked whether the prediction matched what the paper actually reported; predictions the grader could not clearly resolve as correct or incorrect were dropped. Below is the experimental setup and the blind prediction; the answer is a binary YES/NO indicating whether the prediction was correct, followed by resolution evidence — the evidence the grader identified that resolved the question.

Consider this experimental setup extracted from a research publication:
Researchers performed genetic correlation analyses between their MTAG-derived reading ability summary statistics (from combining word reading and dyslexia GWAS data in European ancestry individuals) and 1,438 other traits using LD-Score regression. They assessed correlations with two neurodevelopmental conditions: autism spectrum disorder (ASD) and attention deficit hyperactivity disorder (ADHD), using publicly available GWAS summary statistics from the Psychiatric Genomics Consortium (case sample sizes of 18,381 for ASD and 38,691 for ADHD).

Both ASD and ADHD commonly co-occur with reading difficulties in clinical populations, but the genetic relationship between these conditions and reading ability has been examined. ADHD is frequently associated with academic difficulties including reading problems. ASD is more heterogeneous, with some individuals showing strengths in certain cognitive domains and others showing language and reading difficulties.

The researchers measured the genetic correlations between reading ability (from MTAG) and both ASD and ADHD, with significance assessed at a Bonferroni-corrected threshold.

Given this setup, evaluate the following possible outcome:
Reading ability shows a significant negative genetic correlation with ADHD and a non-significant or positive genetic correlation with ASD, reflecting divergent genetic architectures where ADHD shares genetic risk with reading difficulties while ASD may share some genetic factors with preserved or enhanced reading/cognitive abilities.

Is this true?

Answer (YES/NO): YES